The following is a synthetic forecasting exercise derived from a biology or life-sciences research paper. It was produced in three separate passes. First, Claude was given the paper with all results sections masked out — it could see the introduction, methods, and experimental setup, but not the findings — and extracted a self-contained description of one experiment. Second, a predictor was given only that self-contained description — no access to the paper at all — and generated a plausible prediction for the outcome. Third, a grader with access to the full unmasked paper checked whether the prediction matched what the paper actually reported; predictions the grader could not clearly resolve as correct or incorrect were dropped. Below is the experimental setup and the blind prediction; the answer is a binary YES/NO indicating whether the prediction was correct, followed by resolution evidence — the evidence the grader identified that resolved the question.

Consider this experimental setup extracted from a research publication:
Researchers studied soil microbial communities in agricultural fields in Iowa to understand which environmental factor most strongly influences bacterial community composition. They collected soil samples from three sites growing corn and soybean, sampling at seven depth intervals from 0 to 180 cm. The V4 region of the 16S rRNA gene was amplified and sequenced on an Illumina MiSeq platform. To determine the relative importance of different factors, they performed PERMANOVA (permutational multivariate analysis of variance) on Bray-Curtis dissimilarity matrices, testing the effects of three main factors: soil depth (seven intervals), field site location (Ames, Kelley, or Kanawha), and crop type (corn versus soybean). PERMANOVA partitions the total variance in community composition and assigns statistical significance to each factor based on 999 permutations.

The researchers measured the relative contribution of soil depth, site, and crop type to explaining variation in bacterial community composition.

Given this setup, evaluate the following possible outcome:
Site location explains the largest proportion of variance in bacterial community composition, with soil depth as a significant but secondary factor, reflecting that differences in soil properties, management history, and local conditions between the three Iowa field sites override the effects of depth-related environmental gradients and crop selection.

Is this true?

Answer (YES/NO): NO